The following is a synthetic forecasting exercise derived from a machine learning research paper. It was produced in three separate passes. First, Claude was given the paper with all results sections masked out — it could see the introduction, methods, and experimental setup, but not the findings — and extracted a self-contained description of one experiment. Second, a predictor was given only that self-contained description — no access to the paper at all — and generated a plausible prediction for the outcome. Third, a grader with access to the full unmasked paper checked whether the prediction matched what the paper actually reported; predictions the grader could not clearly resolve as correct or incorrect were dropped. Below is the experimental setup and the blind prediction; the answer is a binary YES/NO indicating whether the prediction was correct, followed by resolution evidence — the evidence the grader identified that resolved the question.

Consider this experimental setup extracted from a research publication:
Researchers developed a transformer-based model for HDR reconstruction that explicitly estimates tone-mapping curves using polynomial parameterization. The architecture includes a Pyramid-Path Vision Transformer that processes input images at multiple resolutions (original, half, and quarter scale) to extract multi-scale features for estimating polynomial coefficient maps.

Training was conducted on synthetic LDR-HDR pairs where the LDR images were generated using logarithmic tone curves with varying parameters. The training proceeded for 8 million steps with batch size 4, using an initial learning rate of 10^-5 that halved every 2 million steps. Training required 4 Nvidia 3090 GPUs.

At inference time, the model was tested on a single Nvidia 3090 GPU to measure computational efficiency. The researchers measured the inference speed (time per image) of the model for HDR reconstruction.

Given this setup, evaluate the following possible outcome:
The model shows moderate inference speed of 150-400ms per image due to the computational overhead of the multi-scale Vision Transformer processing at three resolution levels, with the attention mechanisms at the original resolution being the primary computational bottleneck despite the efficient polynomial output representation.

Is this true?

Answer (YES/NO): NO